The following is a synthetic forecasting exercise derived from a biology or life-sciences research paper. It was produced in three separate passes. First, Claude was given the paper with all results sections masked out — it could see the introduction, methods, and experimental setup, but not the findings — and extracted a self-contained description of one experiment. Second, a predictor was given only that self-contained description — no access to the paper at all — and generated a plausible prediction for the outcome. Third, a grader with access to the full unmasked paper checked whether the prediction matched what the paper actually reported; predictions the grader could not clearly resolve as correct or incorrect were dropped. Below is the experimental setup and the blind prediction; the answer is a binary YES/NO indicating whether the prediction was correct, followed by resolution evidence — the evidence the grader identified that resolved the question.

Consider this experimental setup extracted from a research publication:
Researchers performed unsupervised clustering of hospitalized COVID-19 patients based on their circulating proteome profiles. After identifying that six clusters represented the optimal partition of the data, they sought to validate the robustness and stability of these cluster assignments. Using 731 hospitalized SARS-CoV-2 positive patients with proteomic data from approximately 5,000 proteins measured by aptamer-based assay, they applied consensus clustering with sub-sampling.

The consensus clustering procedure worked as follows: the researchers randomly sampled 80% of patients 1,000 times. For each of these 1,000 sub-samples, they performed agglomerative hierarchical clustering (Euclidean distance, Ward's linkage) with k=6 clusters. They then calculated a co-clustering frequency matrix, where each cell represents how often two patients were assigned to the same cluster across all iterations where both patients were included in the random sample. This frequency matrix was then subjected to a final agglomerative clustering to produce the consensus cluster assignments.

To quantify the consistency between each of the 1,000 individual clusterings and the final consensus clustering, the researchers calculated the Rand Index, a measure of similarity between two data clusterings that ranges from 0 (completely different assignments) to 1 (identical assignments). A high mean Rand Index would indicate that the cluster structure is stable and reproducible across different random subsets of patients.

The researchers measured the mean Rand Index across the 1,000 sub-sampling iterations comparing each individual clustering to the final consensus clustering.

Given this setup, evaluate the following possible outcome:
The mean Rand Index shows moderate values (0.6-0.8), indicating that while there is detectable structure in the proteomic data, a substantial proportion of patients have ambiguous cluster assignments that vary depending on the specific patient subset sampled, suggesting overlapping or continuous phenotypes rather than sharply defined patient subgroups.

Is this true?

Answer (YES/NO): NO